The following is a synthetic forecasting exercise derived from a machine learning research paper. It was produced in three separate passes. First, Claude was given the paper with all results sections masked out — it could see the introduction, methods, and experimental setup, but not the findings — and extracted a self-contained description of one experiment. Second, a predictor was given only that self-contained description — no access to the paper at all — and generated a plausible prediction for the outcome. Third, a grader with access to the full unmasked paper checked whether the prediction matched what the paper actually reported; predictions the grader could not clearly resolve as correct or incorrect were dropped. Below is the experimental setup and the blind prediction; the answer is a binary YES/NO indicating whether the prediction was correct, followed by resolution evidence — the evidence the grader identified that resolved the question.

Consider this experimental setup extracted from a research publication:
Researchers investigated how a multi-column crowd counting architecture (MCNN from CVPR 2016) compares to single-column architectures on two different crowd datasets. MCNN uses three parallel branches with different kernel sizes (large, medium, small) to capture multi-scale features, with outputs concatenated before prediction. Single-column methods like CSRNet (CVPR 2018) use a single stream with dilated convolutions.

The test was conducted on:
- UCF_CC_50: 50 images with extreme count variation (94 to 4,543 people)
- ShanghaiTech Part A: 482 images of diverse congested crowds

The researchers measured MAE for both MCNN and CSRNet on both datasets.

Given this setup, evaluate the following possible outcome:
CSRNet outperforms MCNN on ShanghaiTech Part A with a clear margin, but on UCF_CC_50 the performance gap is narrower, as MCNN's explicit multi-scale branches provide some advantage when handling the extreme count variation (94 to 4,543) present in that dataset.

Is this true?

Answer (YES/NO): NO